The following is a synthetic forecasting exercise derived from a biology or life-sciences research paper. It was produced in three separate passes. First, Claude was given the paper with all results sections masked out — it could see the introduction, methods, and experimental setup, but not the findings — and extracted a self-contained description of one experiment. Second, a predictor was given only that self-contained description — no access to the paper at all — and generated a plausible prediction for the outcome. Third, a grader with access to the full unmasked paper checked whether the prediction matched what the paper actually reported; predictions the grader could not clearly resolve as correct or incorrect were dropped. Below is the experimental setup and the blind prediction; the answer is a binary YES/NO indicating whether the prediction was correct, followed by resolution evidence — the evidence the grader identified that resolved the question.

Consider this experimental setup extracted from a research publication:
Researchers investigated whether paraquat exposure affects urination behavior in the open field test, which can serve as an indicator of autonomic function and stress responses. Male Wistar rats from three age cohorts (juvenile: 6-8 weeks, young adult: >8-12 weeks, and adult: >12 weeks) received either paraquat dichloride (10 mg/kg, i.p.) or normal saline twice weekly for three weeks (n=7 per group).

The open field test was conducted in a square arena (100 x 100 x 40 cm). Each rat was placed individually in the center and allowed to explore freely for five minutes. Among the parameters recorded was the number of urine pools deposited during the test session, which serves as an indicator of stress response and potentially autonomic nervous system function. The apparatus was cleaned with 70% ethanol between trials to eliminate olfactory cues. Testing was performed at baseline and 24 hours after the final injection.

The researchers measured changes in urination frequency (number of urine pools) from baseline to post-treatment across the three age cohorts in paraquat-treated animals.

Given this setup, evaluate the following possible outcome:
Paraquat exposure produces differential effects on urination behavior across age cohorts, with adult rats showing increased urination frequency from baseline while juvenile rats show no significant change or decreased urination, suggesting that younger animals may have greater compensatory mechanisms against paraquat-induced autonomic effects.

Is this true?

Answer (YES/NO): NO